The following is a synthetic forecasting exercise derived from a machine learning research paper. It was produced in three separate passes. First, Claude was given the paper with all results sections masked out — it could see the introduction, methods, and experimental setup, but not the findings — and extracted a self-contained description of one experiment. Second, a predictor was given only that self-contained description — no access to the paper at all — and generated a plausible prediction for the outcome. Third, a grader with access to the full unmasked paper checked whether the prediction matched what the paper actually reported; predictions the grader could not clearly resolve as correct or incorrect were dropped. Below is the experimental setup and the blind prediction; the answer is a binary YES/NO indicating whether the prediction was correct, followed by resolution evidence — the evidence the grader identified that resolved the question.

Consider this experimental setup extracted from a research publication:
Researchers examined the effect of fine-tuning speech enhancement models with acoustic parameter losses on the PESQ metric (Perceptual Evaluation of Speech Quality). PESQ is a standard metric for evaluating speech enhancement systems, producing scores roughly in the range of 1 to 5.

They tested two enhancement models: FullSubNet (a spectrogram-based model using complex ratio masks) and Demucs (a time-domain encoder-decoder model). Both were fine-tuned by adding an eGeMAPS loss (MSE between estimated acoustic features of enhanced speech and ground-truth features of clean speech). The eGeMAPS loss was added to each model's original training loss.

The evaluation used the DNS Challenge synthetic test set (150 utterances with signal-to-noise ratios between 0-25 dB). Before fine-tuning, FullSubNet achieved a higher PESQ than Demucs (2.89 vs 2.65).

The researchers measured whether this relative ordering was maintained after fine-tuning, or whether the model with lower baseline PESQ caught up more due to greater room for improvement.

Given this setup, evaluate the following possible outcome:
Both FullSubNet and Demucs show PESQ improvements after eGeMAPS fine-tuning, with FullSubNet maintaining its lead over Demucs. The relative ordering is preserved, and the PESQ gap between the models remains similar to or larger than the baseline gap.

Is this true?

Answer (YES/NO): NO